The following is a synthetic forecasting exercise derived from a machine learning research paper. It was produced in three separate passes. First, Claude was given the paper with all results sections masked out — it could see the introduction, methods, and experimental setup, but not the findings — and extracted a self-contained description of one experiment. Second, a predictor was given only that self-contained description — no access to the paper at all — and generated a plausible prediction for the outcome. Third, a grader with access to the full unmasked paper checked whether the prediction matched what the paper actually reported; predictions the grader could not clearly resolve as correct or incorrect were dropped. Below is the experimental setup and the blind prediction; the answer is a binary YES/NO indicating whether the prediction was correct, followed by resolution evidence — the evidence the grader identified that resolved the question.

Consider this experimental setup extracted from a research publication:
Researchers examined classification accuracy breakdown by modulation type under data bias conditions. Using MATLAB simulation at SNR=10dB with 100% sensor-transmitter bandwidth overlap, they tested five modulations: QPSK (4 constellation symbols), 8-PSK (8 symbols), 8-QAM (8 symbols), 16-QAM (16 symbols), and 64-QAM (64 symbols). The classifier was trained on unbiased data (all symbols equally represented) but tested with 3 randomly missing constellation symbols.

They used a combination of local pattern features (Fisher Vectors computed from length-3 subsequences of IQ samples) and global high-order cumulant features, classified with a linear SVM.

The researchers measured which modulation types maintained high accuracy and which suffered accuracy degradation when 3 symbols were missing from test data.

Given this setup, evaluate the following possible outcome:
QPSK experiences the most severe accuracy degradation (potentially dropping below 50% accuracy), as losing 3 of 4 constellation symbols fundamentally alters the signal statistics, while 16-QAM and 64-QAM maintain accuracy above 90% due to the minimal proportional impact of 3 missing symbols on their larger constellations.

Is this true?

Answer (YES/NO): NO